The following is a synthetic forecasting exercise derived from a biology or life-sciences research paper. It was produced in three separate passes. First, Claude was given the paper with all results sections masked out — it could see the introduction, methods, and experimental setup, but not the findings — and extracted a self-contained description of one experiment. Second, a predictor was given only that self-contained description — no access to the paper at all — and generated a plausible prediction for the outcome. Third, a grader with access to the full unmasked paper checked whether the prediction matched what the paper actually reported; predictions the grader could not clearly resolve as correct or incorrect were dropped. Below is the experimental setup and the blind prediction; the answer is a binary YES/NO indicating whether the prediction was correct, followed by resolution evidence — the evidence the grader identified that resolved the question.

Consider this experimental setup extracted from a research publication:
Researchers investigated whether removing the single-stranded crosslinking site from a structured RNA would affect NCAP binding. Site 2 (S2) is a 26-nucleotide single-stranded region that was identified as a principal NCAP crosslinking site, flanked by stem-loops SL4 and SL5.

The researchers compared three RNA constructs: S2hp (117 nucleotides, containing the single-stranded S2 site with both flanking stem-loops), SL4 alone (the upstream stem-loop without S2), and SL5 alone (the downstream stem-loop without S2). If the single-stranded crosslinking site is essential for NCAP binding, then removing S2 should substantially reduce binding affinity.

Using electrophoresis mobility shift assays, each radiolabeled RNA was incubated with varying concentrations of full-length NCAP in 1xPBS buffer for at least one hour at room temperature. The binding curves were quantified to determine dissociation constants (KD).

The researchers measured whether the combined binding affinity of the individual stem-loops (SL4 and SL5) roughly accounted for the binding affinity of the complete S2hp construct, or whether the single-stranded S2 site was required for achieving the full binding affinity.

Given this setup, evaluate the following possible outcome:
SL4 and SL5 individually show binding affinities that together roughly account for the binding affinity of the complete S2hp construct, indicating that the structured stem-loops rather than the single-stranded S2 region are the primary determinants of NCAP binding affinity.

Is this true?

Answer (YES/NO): YES